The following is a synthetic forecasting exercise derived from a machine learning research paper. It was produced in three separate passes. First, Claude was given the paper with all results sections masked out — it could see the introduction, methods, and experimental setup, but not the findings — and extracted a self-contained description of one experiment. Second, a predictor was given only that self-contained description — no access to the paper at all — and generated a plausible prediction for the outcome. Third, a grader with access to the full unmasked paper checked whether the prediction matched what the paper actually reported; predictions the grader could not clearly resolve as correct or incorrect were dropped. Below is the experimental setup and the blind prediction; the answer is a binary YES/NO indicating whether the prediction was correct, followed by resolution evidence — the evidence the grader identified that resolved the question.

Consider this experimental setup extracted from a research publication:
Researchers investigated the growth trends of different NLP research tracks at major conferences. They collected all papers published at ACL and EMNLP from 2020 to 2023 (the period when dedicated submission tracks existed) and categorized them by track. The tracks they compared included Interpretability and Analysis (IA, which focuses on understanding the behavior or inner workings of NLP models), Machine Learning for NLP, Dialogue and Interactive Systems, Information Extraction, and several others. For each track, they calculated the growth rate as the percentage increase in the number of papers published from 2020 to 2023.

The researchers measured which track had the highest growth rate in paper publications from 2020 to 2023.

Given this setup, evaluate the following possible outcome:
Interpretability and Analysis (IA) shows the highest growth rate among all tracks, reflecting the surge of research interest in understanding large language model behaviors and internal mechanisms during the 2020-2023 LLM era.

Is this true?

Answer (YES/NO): YES